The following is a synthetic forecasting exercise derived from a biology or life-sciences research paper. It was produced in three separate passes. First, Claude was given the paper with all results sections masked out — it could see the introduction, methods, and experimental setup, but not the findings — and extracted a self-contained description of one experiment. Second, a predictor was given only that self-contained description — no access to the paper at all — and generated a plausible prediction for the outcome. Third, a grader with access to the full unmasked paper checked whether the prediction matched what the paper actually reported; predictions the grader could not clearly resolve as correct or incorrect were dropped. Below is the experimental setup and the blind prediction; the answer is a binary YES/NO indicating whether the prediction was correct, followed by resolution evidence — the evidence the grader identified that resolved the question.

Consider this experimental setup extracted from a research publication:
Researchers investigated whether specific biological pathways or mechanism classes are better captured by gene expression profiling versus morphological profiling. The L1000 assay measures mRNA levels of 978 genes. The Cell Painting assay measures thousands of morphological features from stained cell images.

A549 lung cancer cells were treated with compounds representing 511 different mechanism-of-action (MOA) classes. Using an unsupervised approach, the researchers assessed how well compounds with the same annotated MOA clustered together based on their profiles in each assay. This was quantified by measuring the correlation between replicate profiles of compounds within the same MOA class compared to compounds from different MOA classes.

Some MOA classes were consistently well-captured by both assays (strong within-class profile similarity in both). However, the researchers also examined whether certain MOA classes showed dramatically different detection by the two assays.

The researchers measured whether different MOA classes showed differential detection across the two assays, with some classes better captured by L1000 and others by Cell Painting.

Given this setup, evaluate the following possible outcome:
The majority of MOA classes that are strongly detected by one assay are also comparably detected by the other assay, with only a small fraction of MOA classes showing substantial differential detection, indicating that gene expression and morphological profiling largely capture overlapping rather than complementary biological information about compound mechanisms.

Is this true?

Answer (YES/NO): NO